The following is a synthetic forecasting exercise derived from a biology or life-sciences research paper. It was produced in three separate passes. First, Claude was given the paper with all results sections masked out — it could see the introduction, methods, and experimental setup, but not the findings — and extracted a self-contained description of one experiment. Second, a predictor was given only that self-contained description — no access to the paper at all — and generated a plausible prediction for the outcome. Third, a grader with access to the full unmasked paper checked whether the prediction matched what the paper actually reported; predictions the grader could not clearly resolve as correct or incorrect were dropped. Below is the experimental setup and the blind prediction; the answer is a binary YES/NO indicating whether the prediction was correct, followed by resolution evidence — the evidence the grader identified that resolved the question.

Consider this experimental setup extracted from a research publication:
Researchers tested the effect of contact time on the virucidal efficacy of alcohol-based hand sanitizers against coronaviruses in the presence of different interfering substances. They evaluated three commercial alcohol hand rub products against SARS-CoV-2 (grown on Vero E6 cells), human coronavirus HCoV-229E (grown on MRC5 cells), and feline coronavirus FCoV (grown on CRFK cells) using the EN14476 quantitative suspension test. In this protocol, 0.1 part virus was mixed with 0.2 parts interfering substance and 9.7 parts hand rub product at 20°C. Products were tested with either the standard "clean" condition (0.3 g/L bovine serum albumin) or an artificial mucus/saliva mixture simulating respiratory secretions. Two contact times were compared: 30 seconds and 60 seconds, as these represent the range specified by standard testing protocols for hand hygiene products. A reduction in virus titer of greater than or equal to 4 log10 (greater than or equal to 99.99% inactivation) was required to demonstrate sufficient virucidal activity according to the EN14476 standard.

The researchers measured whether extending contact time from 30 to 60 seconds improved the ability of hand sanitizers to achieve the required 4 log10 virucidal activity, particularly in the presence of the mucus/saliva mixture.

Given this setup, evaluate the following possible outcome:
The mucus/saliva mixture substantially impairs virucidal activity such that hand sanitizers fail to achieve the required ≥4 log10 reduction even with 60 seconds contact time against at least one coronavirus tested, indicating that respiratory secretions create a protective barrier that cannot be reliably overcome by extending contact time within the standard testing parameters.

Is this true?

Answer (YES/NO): NO